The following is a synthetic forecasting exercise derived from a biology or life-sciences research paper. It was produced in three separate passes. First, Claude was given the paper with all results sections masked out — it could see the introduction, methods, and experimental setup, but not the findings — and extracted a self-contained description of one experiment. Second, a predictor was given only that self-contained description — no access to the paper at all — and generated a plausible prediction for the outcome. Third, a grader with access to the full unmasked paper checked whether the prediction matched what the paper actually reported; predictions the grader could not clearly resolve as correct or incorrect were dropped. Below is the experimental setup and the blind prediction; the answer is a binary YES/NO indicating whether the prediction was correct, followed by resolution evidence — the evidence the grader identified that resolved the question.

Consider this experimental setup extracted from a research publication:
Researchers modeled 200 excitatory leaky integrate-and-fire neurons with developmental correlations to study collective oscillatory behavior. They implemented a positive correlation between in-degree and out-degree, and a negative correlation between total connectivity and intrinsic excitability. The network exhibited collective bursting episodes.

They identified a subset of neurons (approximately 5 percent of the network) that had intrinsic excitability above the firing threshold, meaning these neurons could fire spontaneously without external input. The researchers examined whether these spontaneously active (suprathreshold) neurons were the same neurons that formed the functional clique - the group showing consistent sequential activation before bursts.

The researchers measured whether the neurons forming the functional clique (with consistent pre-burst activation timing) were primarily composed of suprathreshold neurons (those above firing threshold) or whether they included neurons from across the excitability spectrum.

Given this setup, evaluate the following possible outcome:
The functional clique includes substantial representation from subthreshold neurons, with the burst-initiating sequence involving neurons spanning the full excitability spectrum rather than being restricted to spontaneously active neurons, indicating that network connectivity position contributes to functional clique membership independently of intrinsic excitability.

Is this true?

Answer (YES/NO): NO